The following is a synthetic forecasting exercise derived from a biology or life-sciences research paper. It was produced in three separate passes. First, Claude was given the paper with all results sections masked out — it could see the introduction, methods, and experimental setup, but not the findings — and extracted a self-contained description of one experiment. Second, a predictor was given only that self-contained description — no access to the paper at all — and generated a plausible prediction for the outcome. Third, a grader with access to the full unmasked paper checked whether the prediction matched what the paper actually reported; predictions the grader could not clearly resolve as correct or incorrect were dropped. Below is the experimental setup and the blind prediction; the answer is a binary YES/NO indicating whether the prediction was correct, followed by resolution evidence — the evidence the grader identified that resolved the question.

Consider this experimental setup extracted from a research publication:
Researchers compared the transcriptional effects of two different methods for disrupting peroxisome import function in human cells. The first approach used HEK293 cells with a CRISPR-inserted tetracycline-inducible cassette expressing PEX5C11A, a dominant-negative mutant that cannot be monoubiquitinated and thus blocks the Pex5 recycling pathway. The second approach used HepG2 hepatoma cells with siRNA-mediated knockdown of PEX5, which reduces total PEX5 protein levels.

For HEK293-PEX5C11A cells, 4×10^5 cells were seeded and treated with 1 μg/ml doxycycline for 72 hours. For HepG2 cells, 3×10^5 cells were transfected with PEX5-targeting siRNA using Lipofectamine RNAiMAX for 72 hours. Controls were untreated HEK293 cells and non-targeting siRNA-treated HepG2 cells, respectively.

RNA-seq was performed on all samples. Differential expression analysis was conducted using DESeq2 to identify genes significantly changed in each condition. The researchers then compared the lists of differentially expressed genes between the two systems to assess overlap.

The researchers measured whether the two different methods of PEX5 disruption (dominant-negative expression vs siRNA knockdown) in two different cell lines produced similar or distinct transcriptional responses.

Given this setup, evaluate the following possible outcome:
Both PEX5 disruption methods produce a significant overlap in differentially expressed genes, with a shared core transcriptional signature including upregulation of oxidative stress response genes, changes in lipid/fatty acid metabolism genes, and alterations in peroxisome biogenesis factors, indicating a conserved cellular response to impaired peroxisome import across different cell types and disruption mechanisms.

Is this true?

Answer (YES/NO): NO